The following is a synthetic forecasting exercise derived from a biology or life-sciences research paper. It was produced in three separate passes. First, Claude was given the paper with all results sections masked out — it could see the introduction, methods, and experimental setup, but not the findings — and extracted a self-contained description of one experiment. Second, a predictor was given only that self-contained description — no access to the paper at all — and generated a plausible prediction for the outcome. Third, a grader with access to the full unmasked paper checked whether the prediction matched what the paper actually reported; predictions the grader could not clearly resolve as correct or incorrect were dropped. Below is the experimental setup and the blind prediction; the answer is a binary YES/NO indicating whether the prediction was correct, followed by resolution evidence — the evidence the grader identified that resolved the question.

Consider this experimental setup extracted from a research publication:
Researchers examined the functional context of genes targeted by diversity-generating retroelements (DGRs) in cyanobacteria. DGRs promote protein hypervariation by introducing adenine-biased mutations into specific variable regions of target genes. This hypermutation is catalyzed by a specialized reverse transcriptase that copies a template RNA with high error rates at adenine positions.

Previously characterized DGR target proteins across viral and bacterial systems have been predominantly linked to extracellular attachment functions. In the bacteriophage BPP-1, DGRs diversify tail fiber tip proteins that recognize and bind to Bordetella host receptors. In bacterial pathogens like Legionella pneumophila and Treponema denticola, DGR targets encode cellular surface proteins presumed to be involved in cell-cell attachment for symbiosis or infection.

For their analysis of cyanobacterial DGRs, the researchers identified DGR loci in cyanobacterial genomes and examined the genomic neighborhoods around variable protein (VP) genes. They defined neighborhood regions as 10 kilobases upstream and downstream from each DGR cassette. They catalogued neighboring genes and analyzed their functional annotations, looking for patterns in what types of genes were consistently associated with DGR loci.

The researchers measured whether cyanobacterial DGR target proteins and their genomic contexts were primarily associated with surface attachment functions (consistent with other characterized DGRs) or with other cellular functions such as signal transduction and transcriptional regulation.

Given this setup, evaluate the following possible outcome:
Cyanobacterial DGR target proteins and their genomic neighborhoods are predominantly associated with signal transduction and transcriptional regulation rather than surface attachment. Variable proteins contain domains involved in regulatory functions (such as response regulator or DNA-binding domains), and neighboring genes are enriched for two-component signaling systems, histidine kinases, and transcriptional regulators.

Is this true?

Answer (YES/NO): NO